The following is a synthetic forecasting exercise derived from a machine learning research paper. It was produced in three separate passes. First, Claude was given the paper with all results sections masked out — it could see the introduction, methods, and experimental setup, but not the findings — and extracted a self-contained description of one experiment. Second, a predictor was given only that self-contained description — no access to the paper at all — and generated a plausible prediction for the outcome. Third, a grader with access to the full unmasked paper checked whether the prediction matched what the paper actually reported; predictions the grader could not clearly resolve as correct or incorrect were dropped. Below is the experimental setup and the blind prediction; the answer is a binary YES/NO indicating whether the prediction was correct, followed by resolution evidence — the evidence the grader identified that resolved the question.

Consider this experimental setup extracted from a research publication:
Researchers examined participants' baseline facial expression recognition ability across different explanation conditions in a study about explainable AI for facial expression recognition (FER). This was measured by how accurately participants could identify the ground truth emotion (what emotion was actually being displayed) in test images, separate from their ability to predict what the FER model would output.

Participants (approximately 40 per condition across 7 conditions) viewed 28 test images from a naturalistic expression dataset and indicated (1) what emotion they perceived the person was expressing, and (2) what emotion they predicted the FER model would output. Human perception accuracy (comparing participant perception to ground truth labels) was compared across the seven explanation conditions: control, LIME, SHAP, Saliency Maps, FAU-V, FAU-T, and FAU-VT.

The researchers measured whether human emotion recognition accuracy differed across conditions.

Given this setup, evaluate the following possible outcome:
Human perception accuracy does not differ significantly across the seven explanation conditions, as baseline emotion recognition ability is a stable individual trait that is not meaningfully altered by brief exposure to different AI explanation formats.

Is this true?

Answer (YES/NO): YES